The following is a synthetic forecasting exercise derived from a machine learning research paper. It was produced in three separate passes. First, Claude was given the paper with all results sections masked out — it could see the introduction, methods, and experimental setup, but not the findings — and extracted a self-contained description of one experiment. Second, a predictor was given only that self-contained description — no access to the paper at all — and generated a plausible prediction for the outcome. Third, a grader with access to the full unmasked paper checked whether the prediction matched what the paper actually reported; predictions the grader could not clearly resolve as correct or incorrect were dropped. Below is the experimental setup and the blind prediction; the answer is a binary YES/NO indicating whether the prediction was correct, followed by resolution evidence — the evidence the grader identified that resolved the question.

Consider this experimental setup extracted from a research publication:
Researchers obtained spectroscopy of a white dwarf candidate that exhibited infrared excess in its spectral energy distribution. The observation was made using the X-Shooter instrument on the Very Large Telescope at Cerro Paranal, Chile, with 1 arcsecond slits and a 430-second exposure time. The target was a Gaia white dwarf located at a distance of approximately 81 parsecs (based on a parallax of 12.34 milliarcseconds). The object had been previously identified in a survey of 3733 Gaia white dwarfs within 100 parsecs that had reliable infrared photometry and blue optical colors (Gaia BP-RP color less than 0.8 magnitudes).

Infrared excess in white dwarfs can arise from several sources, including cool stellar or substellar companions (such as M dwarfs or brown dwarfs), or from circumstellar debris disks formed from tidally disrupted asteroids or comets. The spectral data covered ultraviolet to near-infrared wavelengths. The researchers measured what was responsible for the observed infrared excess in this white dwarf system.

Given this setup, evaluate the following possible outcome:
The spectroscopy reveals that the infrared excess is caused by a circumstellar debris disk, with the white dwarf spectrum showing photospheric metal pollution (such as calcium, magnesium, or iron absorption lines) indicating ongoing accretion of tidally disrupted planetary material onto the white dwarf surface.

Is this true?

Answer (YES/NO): NO